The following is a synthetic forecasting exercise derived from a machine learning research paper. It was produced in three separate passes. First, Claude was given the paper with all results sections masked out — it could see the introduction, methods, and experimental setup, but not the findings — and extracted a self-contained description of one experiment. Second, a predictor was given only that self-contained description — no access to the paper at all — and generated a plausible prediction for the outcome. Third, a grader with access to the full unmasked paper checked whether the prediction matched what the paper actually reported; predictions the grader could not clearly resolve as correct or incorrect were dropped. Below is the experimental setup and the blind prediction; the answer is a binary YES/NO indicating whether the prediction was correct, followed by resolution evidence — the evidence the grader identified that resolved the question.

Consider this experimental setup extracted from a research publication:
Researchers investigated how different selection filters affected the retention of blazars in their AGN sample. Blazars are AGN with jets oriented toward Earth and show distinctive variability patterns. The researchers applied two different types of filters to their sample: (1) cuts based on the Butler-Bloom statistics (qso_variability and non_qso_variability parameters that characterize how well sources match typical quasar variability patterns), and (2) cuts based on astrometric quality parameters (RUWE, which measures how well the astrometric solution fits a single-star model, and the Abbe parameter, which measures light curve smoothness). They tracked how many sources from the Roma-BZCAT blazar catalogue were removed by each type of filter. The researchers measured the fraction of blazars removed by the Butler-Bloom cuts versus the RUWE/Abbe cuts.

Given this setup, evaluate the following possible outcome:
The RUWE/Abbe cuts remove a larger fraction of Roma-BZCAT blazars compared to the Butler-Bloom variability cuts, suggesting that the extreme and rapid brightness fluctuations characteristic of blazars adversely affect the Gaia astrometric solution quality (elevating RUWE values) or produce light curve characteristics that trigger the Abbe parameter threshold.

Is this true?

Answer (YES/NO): NO